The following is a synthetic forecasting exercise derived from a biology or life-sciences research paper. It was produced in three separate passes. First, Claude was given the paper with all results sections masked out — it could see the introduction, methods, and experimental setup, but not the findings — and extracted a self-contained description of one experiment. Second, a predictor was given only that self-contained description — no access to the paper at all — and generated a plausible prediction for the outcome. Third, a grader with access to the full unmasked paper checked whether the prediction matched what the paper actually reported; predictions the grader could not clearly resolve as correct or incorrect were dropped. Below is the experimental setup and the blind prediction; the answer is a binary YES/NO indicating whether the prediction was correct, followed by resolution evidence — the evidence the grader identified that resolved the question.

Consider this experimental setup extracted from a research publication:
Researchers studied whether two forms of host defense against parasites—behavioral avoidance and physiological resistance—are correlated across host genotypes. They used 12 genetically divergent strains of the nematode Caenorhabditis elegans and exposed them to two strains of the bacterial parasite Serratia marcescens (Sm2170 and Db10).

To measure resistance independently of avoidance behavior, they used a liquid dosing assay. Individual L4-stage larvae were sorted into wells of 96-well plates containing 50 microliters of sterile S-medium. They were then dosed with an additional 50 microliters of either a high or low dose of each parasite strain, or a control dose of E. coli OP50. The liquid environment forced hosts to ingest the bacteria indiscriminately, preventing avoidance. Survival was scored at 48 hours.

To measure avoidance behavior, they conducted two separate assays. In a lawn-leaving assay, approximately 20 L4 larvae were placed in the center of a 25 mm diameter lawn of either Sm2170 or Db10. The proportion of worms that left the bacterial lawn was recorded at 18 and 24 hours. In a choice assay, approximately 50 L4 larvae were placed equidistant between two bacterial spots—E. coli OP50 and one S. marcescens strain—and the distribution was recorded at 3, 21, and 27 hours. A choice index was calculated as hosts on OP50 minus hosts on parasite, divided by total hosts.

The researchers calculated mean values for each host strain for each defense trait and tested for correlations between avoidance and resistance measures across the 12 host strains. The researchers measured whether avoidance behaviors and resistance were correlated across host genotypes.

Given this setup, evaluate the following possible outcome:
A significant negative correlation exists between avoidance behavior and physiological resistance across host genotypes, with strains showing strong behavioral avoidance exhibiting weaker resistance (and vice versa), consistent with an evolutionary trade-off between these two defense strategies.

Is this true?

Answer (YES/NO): NO